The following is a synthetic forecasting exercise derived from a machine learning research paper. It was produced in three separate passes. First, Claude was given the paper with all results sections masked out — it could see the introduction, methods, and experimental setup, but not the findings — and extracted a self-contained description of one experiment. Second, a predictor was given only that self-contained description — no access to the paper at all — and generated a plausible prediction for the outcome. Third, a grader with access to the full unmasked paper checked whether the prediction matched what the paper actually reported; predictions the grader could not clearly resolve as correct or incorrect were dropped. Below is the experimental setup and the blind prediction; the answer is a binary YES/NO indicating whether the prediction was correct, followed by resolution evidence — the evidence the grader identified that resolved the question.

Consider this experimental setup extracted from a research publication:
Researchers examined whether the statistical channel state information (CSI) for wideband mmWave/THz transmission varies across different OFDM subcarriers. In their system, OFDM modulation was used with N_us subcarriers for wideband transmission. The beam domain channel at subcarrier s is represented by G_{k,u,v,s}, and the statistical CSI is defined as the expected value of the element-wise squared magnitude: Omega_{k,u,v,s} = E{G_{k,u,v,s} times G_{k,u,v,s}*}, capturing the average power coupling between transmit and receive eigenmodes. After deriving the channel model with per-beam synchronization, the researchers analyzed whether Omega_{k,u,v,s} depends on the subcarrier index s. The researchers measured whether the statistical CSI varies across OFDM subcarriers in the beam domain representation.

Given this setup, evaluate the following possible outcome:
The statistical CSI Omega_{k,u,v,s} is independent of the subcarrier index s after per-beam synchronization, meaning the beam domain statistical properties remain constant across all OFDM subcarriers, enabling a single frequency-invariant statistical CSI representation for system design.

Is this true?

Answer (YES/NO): YES